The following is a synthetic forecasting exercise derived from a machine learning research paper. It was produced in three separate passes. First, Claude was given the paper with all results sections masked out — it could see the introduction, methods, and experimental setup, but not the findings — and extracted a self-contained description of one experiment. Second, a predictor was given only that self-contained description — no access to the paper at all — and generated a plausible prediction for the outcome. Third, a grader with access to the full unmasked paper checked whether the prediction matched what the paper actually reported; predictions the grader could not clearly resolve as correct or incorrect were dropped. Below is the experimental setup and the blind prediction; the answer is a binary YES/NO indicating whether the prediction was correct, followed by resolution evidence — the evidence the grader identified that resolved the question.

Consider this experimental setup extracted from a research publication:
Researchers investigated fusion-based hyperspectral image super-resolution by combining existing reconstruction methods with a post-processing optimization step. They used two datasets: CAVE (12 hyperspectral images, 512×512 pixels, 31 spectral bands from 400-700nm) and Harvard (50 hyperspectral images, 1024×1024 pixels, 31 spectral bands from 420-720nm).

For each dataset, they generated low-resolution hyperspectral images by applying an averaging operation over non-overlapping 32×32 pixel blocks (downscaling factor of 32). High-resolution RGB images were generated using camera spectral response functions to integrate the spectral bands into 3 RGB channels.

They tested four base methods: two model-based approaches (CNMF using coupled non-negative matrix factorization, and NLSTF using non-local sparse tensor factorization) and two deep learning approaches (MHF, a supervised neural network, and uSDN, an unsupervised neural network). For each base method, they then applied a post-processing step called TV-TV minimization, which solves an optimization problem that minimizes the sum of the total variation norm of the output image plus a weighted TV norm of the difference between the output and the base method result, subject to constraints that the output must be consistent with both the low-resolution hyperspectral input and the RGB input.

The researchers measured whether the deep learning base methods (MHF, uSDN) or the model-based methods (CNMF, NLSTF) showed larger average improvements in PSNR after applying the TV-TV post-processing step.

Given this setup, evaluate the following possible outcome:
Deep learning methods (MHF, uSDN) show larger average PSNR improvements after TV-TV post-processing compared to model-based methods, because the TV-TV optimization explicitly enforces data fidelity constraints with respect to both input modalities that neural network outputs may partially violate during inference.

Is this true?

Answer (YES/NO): YES